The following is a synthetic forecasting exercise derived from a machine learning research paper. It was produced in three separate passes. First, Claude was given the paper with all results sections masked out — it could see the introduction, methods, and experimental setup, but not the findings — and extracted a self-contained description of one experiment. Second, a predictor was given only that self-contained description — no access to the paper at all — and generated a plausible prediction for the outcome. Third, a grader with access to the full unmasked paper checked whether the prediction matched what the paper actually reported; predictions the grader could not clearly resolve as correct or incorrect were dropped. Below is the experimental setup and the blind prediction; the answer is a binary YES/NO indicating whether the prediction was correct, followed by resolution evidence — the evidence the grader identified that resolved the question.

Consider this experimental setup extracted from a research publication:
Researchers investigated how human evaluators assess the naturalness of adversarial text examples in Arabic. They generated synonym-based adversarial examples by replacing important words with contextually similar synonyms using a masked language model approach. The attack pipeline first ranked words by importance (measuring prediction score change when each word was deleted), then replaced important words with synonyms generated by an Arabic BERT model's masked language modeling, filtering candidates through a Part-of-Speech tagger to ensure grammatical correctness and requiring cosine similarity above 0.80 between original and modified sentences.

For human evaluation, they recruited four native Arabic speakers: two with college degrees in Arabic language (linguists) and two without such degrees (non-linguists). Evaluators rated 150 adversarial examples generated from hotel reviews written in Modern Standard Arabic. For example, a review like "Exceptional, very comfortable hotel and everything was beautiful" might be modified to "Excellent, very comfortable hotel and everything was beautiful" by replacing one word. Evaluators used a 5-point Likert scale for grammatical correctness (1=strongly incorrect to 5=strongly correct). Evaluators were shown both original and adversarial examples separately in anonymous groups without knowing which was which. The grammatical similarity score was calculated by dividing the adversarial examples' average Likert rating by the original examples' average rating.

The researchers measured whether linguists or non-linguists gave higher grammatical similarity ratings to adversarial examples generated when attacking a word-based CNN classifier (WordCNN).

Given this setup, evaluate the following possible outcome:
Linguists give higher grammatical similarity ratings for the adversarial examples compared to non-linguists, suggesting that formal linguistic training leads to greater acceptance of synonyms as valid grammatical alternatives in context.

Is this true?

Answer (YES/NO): NO